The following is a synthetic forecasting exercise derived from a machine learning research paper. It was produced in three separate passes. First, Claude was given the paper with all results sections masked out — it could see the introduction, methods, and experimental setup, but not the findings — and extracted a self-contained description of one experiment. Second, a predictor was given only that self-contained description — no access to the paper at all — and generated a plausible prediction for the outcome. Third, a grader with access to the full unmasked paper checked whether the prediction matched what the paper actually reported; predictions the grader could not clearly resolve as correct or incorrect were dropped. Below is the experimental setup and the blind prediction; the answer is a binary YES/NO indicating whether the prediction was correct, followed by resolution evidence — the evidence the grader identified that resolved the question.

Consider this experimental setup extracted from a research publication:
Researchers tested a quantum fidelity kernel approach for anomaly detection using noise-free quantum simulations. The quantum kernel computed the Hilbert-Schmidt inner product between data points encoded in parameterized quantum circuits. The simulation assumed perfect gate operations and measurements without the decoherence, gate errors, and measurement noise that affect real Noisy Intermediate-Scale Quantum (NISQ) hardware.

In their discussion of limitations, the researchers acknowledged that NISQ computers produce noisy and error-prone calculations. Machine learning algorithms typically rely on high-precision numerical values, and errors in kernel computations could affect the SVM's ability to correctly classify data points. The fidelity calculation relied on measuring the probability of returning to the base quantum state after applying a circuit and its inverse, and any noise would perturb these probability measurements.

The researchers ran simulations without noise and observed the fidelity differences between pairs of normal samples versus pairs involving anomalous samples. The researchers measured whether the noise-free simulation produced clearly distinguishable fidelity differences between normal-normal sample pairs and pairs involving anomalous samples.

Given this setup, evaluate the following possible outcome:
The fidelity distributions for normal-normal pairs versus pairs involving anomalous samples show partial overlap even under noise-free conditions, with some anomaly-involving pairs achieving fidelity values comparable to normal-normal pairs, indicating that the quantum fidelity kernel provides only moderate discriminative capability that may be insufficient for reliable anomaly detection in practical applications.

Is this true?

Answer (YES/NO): NO